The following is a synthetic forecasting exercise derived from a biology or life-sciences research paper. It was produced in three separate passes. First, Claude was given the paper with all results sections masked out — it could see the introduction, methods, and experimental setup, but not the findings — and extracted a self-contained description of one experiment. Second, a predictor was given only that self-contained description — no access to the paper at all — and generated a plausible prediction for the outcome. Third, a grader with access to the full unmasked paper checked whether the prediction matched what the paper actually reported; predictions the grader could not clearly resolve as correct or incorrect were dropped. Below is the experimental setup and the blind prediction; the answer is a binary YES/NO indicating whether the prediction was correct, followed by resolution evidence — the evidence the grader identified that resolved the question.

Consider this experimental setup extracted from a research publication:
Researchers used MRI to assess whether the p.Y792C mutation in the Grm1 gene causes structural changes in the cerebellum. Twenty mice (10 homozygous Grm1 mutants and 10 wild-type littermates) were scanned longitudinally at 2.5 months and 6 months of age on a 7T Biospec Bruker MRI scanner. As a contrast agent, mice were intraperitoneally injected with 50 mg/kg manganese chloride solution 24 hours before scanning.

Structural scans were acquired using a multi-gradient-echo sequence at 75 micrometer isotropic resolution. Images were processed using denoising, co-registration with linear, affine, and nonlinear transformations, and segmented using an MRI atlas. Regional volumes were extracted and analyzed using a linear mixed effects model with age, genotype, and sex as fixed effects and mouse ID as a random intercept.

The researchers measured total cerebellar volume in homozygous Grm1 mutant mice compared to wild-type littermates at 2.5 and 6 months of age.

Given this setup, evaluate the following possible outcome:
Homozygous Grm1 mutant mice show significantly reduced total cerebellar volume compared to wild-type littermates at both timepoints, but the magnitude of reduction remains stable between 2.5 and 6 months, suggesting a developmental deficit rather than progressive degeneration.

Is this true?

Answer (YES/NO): NO